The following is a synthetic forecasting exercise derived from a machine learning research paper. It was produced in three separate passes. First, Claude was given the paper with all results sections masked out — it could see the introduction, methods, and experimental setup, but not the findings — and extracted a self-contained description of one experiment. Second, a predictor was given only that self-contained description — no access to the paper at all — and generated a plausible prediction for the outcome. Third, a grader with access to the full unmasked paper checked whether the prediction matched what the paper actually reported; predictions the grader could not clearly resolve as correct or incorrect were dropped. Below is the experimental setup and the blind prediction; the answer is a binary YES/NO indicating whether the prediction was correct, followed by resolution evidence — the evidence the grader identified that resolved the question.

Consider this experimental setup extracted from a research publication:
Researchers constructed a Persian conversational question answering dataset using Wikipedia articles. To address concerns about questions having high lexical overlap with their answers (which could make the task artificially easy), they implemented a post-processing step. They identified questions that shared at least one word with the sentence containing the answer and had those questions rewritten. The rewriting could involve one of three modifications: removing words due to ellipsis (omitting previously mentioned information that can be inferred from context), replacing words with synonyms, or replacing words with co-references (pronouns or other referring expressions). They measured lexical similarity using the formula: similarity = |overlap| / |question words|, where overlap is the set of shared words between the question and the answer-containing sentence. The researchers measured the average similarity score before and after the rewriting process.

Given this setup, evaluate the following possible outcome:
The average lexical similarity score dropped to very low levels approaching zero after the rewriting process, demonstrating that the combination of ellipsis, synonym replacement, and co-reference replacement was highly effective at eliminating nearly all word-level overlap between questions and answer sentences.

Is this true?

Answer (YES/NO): NO